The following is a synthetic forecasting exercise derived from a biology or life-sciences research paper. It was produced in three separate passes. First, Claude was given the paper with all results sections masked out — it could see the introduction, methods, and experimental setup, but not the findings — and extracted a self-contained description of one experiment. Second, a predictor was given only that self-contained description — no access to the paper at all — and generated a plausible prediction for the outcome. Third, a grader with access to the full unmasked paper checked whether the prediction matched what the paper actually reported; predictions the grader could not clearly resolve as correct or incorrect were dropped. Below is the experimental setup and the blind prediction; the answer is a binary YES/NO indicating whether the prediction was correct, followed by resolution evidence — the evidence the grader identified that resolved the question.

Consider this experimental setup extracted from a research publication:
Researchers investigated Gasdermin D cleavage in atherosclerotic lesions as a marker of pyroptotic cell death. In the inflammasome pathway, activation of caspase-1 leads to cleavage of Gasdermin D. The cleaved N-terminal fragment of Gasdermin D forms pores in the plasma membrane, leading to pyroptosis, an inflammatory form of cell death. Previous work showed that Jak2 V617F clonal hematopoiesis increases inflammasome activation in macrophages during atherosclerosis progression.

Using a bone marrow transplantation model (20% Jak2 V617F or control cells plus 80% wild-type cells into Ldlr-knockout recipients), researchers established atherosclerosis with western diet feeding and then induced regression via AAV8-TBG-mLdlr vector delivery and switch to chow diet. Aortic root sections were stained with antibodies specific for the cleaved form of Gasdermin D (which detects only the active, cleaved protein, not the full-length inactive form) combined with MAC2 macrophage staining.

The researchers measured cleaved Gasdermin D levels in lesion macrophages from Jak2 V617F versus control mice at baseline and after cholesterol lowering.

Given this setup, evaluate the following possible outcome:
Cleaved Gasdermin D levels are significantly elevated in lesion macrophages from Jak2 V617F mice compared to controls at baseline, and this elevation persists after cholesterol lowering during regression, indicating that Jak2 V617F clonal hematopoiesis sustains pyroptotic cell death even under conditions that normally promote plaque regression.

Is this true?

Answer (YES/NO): NO